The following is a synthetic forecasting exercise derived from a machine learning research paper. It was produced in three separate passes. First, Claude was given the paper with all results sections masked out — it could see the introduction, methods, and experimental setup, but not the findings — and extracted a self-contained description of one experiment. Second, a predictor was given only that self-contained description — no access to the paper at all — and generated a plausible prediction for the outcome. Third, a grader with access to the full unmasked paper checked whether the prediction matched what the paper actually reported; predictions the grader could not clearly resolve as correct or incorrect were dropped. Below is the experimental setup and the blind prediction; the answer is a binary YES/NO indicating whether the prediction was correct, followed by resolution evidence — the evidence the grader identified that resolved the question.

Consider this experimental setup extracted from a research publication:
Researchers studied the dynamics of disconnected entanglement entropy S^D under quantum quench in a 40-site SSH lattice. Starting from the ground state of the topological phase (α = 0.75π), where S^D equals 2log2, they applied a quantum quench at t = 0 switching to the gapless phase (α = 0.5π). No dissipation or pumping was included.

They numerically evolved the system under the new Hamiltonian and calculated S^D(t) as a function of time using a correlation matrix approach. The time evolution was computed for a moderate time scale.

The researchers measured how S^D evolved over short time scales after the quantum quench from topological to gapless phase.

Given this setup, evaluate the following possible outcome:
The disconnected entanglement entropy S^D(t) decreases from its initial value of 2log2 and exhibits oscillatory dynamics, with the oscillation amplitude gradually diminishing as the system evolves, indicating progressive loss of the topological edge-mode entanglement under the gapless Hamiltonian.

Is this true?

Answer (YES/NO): NO